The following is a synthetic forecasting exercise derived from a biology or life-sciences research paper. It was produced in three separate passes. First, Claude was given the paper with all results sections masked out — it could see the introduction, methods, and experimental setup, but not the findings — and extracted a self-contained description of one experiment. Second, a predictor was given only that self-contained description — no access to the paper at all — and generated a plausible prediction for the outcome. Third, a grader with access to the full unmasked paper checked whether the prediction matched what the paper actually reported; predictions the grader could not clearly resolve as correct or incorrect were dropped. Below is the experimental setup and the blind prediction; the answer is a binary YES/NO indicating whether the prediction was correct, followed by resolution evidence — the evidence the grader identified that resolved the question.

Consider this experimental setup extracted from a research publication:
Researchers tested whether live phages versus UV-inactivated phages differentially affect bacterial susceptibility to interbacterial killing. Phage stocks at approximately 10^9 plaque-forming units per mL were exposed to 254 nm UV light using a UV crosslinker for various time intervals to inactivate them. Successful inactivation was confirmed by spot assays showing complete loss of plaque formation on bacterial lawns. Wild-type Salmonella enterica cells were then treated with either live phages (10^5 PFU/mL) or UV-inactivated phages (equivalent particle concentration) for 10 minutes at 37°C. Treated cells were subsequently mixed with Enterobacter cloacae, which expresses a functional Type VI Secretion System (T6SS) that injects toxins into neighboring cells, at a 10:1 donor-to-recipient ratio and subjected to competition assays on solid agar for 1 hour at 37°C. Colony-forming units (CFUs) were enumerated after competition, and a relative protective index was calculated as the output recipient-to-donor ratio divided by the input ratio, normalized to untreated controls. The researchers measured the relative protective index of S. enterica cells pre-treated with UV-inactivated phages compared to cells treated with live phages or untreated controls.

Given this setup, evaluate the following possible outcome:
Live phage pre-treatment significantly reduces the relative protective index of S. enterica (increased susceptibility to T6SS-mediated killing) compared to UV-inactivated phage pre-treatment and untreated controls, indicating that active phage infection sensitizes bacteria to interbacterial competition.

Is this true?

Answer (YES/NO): NO